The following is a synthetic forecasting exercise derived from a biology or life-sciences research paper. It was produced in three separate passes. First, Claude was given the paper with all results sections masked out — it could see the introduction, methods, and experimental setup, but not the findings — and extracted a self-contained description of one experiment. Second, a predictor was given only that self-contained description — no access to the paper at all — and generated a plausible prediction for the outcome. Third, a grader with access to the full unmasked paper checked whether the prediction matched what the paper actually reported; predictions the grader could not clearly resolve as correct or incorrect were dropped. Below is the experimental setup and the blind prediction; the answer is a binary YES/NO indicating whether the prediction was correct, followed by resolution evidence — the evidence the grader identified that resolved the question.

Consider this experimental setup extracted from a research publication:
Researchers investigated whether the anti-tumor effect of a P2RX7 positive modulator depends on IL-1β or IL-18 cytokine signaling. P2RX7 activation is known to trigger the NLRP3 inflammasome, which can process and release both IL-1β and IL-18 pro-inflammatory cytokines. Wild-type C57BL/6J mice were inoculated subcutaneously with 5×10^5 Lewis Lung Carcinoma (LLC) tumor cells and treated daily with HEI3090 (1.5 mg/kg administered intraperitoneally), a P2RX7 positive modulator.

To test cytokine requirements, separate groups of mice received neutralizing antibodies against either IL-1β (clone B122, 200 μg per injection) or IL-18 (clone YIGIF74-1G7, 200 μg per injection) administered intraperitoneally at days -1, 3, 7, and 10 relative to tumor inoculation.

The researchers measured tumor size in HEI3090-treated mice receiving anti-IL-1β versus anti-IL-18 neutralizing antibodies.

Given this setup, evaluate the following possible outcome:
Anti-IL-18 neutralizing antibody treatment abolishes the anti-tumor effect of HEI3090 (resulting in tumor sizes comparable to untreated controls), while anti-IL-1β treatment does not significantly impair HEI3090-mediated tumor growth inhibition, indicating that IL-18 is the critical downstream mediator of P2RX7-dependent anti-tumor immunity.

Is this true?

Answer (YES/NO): YES